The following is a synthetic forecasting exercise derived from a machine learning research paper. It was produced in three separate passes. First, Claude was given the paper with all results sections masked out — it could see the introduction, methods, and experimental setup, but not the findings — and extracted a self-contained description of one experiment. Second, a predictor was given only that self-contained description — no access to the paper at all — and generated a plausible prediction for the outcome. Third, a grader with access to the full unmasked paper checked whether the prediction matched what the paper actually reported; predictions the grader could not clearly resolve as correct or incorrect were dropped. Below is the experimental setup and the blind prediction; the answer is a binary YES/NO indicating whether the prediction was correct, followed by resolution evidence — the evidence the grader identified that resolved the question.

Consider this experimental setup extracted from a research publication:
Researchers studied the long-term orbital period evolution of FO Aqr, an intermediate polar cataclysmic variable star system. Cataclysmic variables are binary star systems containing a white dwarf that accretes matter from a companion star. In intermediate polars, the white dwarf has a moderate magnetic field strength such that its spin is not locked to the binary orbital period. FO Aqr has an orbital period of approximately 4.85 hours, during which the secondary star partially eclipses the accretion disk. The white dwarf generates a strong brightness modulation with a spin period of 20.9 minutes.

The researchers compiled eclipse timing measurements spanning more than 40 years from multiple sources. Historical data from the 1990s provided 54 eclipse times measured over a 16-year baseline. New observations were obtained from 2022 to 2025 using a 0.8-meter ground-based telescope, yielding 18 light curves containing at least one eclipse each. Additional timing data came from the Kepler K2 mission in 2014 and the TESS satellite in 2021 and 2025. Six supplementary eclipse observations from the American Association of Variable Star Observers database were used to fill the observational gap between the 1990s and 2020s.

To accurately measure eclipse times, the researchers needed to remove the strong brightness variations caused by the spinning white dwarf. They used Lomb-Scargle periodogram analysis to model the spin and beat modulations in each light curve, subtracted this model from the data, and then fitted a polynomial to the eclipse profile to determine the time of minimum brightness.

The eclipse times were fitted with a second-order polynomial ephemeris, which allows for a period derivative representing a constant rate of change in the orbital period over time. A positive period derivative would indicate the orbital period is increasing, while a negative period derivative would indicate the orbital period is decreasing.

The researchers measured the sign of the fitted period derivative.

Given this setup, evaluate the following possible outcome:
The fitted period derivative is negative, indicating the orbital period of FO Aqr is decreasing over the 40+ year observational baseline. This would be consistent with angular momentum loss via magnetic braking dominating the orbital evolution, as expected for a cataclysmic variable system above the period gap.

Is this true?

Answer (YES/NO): NO